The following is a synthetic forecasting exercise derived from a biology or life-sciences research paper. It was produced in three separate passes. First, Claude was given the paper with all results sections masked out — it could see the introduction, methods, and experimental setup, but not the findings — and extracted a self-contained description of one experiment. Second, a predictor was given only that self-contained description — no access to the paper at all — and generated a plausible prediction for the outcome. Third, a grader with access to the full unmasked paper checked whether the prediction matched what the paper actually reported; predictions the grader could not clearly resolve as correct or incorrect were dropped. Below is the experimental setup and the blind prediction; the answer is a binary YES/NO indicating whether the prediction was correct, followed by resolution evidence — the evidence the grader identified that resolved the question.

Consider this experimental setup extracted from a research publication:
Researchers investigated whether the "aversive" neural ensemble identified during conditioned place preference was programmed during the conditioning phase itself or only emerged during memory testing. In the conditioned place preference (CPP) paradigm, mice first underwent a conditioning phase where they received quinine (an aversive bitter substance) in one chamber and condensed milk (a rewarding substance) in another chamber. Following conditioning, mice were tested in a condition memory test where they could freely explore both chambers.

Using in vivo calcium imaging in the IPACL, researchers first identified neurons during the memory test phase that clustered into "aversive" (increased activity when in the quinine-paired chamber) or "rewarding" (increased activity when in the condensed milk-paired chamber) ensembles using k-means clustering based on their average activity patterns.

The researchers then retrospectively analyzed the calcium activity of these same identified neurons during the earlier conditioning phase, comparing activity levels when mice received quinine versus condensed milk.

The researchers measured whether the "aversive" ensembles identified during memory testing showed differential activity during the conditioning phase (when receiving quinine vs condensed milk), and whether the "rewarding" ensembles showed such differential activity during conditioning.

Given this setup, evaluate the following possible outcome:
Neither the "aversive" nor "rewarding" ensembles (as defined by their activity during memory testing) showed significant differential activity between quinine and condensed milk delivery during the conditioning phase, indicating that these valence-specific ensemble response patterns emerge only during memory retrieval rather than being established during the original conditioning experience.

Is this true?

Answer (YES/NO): NO